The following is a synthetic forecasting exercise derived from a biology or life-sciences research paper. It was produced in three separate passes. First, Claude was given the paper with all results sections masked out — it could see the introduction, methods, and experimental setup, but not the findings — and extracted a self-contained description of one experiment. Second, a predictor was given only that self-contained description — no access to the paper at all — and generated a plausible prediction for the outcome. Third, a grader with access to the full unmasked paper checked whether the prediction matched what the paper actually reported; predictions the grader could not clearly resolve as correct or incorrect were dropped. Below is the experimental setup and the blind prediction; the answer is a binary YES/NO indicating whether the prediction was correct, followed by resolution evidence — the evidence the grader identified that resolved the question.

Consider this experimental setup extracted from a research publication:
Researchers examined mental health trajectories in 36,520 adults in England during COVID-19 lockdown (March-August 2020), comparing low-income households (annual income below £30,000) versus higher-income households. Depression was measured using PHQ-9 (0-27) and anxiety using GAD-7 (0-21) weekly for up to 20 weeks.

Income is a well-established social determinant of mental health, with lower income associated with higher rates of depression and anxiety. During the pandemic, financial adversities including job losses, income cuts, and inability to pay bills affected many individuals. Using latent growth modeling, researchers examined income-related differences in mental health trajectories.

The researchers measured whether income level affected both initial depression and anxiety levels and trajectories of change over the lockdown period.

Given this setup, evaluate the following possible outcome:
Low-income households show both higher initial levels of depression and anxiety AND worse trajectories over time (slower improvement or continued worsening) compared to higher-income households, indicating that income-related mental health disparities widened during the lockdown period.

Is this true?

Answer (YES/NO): NO